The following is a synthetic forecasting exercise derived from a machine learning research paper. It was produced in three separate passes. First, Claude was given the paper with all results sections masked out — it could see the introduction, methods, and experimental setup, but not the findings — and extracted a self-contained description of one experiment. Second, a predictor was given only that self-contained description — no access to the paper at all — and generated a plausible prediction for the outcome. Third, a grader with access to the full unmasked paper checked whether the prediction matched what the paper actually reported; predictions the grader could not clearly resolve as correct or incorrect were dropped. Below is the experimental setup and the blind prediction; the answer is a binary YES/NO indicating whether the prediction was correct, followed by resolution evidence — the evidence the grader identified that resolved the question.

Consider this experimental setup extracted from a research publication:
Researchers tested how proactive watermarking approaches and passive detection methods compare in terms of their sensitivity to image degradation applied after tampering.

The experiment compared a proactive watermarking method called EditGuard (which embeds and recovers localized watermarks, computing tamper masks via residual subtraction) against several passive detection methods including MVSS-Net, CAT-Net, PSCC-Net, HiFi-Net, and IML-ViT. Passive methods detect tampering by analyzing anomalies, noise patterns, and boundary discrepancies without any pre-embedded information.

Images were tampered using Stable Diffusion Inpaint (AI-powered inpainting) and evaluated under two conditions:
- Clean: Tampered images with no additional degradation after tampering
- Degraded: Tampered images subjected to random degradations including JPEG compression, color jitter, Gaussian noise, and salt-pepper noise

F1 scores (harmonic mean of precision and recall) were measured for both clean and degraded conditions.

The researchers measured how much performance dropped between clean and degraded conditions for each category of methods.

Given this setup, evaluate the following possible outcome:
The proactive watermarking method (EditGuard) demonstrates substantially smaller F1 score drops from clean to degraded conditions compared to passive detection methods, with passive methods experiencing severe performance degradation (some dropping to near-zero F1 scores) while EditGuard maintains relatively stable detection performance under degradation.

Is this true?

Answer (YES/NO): NO